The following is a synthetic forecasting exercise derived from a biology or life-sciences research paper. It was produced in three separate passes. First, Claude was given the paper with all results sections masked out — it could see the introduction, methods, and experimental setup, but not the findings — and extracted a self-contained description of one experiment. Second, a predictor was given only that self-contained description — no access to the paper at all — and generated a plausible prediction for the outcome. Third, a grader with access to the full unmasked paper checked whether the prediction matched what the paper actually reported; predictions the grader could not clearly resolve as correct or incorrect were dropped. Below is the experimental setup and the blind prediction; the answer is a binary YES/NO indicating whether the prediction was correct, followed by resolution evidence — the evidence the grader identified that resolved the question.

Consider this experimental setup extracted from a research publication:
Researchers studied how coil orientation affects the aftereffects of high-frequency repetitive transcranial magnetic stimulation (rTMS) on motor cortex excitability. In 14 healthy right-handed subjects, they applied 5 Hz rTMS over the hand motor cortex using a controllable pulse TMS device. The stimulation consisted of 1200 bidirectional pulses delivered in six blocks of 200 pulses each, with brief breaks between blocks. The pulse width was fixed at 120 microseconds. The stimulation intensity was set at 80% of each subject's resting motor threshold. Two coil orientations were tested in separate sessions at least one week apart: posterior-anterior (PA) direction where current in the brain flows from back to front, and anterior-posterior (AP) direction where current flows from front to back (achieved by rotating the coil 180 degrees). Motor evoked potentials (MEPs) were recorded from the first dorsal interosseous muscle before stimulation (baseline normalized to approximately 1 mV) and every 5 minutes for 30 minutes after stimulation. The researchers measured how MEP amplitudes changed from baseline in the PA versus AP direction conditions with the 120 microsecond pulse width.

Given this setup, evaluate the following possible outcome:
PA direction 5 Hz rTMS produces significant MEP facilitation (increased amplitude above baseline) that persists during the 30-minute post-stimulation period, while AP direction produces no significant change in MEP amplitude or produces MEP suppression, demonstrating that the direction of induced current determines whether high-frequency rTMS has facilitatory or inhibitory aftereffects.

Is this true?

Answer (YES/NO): NO